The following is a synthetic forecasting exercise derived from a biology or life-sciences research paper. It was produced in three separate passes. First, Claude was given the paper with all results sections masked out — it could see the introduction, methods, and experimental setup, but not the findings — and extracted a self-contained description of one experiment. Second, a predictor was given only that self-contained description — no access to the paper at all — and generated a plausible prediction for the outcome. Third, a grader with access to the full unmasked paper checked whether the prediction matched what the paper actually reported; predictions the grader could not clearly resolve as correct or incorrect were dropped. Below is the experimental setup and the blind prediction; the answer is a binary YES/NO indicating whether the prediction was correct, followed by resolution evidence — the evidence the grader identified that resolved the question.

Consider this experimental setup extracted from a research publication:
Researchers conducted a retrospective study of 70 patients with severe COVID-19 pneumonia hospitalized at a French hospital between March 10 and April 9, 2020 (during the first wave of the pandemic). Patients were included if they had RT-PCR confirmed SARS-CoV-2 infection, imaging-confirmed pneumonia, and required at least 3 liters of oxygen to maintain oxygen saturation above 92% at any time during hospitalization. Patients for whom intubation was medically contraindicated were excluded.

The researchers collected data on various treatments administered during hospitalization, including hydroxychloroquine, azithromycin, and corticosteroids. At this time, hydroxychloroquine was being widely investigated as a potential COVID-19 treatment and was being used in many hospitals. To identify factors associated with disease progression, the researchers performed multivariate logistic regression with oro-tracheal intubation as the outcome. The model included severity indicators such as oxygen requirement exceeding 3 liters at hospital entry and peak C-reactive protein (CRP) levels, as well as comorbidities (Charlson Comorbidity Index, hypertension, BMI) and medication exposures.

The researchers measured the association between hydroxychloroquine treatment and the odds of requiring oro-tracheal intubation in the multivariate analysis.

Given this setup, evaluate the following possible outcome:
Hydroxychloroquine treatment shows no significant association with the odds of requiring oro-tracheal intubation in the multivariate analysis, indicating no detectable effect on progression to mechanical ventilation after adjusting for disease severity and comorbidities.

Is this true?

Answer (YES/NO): NO